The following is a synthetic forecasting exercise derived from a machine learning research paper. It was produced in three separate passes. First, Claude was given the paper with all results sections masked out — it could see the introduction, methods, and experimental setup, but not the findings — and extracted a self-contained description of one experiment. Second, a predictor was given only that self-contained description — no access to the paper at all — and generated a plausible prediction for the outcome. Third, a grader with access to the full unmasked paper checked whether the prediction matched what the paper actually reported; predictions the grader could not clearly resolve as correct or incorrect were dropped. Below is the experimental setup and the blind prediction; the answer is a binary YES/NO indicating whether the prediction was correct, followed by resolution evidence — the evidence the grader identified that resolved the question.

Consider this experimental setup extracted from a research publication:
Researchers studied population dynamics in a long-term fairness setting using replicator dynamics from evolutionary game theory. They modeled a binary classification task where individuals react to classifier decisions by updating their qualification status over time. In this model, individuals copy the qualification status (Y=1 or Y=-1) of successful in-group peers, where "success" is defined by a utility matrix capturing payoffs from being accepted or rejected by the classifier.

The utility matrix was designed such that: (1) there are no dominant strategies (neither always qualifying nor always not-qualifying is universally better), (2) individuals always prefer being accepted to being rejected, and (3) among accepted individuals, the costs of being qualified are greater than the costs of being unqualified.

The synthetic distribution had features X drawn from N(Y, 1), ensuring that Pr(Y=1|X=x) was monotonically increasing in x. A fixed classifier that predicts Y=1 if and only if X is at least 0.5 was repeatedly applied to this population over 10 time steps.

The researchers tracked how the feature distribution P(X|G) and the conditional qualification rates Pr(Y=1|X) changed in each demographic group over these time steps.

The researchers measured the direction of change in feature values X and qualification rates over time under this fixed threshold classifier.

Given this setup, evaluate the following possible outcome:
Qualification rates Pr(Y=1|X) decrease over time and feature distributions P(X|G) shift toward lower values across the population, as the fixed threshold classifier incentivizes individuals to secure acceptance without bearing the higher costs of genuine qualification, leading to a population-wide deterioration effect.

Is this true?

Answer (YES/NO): YES